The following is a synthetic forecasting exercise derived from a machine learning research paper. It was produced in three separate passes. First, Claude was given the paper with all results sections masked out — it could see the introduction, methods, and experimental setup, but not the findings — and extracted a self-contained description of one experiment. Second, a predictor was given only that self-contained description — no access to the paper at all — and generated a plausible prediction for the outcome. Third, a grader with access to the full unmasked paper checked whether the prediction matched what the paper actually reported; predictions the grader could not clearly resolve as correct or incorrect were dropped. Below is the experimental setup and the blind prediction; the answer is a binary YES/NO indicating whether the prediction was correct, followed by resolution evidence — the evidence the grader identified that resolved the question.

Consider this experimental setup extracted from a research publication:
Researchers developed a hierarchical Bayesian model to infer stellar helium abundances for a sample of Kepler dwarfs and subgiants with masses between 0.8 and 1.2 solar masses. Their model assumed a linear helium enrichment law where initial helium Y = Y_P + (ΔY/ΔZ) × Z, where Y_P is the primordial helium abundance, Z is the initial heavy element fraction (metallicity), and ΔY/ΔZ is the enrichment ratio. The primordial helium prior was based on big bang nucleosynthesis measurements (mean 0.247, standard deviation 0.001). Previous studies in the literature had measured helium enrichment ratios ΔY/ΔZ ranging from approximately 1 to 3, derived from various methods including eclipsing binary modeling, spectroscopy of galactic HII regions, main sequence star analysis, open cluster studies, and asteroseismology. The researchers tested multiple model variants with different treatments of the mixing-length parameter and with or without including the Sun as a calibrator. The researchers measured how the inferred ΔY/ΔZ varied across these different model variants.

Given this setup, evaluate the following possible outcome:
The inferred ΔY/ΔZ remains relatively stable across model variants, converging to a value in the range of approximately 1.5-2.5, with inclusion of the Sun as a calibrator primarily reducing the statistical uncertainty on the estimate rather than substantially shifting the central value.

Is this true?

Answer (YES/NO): NO